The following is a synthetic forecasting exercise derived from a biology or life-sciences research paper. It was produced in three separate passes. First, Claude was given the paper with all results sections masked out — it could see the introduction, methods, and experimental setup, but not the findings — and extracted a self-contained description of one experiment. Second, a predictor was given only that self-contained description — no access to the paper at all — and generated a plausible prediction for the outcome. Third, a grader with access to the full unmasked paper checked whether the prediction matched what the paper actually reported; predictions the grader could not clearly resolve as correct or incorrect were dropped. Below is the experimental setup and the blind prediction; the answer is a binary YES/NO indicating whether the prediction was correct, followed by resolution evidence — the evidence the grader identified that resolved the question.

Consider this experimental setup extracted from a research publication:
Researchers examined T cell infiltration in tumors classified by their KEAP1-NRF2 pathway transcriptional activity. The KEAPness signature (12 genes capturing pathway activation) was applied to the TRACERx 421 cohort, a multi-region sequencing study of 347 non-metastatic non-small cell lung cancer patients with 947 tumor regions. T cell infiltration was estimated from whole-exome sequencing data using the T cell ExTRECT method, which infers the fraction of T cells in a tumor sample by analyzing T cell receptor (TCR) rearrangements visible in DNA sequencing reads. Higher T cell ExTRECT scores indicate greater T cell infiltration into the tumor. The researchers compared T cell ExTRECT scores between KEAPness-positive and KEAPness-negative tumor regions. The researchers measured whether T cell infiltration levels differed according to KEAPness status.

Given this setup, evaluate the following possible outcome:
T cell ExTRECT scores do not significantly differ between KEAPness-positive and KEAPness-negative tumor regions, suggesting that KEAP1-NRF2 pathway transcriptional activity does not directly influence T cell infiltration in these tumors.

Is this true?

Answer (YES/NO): NO